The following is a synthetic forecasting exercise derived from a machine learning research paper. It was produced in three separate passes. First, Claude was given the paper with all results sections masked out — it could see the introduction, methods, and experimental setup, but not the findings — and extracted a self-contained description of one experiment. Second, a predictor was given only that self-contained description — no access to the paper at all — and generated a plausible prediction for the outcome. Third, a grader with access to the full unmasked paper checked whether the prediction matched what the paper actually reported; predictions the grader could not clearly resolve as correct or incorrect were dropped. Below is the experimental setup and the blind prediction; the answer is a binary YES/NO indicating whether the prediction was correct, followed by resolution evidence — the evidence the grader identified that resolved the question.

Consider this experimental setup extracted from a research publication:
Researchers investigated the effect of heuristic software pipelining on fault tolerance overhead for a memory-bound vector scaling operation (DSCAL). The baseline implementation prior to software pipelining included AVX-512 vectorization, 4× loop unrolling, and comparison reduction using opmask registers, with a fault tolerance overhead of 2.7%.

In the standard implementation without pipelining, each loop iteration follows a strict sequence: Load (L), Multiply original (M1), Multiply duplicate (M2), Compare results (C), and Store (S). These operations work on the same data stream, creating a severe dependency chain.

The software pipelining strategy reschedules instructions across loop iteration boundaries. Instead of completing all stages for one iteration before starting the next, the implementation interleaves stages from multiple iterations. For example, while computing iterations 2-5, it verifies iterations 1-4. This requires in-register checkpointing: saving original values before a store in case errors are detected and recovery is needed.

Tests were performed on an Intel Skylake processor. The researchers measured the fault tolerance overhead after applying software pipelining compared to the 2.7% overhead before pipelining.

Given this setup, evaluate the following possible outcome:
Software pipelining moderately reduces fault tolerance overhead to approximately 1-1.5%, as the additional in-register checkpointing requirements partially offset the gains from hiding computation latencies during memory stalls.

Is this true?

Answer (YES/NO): NO